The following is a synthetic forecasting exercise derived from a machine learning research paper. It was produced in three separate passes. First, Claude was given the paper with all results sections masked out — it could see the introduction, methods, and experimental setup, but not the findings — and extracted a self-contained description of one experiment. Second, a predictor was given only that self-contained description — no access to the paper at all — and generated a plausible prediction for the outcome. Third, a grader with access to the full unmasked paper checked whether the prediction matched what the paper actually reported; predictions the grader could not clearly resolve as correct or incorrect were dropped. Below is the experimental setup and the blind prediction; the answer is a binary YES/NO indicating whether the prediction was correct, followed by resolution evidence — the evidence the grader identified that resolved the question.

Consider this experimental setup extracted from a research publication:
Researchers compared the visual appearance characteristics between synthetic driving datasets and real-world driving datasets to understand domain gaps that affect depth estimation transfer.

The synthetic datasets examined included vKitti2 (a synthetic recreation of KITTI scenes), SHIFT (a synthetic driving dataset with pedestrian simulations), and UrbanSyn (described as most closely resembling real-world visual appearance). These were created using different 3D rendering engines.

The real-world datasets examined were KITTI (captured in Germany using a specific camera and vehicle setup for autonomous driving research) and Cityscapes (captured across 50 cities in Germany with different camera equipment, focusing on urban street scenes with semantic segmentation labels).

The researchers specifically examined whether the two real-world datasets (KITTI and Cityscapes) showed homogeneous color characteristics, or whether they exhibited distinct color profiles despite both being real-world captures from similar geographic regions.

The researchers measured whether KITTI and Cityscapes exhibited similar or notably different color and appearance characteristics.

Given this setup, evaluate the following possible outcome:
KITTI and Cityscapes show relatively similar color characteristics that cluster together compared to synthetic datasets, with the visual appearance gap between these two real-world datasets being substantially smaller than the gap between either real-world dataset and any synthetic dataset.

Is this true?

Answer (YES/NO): NO